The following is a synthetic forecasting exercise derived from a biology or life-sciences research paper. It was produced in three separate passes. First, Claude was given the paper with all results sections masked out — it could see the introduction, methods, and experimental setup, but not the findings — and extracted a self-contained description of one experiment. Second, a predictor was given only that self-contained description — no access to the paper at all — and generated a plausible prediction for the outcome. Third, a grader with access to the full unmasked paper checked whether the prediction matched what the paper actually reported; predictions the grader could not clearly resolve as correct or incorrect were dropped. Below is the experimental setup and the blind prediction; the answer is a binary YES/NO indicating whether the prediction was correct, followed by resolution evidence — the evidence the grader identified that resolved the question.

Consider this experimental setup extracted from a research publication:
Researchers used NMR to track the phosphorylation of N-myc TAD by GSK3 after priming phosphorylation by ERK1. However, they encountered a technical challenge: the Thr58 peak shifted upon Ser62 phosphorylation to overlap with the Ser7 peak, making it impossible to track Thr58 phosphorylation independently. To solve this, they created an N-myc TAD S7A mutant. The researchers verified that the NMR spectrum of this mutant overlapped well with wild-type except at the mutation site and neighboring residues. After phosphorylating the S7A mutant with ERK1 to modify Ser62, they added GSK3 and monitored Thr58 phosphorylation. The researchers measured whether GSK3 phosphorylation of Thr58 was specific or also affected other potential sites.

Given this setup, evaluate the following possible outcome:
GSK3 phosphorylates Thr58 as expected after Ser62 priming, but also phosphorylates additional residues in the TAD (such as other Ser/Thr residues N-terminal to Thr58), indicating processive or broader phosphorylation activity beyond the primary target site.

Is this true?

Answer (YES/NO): NO